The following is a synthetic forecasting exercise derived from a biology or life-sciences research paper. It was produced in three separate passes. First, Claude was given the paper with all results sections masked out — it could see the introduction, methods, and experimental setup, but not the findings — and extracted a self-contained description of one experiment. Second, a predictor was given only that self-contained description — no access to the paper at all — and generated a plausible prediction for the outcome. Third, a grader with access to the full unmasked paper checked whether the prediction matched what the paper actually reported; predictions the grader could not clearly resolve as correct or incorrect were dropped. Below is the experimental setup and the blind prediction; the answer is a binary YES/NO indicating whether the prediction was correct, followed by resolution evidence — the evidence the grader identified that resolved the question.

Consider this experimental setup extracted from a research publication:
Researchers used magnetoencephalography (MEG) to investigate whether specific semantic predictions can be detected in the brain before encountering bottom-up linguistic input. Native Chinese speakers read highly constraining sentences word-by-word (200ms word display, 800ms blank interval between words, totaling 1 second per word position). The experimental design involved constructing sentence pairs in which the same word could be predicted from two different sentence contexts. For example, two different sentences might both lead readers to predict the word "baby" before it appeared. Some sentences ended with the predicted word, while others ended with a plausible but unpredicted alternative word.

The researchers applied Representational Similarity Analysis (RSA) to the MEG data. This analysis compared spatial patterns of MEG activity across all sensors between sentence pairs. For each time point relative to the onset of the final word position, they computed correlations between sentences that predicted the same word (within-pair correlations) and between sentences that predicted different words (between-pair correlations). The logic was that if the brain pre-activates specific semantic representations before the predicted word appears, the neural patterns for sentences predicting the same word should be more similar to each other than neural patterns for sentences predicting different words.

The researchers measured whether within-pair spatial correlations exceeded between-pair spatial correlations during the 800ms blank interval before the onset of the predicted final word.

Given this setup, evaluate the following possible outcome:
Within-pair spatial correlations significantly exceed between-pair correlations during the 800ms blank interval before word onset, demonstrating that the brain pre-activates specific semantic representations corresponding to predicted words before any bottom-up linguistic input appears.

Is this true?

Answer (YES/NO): YES